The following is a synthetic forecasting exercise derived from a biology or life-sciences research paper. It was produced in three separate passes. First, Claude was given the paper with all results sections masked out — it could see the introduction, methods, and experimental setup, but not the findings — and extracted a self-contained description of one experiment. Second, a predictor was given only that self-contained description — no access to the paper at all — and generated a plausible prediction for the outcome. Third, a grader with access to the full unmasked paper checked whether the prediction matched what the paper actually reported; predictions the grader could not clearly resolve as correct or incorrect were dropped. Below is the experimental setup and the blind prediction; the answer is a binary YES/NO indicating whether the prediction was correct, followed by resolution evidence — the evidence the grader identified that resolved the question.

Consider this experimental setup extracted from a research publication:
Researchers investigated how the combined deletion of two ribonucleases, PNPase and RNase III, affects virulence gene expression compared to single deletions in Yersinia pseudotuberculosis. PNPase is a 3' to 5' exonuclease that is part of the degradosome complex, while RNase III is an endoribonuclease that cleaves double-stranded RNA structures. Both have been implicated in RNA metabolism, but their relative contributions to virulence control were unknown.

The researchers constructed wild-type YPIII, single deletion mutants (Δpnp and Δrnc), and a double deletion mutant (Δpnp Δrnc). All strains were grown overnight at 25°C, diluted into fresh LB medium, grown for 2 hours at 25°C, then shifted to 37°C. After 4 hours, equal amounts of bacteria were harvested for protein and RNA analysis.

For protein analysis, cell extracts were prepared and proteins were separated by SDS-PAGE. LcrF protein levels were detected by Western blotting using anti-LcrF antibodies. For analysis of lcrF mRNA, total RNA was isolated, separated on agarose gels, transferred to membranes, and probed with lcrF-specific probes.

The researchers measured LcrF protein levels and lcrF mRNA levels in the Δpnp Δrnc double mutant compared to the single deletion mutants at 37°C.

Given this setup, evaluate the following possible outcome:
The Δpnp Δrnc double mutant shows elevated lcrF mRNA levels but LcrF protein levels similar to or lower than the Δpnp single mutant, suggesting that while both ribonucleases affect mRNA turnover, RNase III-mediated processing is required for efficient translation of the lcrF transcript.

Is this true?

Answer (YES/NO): NO